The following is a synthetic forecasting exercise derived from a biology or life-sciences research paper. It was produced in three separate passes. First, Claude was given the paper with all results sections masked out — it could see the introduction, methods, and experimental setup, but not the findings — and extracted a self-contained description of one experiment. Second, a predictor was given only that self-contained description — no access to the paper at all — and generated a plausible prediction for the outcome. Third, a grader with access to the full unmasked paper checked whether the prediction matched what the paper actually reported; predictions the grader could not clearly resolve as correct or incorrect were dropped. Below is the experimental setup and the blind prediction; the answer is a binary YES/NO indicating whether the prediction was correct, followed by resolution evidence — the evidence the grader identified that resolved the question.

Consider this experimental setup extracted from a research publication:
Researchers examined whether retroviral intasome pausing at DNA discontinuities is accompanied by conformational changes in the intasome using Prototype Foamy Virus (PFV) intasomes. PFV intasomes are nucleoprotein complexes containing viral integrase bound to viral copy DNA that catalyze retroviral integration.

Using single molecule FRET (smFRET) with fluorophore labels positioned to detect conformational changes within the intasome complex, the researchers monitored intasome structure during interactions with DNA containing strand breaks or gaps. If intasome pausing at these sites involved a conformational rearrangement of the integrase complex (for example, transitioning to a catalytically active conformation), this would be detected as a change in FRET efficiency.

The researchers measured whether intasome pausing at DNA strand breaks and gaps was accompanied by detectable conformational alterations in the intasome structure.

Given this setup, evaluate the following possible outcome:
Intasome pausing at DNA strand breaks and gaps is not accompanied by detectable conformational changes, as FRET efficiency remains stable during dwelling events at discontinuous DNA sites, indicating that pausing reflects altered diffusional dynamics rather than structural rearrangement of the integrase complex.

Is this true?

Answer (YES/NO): YES